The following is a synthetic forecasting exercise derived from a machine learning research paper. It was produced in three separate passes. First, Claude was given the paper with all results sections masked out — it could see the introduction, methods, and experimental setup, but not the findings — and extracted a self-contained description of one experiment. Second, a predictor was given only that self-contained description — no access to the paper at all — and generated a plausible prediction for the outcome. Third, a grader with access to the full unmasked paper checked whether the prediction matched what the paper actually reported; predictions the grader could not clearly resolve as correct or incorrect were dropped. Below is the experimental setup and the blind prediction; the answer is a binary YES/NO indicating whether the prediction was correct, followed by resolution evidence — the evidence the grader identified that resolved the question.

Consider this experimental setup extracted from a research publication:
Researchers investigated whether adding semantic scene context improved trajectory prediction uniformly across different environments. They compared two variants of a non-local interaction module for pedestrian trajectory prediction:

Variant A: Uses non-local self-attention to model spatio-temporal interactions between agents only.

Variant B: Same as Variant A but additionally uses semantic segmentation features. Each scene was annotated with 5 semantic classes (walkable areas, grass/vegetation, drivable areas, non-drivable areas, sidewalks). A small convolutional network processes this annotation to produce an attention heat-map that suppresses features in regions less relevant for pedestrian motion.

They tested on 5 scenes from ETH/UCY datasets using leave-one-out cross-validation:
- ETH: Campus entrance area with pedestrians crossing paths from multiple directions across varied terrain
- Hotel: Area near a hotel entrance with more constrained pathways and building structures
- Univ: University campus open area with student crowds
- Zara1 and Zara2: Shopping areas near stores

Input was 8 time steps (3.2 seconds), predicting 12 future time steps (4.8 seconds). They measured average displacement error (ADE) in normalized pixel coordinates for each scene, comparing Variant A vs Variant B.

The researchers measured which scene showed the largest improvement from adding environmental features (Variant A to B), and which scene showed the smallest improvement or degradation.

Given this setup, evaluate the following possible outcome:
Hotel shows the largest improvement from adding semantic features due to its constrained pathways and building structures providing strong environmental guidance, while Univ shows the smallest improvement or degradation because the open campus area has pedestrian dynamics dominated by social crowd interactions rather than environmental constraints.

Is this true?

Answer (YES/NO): NO